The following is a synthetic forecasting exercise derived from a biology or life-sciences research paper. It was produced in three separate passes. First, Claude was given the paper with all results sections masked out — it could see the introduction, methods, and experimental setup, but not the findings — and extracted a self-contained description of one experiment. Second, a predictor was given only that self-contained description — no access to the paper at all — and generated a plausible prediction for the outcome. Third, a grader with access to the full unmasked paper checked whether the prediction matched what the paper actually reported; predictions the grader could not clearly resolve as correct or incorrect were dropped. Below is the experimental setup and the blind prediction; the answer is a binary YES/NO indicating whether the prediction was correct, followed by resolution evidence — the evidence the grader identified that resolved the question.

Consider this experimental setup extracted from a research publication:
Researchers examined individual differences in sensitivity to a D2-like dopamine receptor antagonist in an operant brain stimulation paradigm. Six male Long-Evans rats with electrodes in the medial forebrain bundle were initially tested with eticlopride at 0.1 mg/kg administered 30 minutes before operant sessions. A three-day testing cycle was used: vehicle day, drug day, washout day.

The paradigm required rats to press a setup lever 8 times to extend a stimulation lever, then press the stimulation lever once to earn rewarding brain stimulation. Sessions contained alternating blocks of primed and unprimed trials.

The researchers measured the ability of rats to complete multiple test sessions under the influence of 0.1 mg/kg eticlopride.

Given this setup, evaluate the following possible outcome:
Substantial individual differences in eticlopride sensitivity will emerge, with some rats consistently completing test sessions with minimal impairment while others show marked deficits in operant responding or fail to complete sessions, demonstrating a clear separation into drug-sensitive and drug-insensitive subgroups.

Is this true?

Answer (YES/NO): YES